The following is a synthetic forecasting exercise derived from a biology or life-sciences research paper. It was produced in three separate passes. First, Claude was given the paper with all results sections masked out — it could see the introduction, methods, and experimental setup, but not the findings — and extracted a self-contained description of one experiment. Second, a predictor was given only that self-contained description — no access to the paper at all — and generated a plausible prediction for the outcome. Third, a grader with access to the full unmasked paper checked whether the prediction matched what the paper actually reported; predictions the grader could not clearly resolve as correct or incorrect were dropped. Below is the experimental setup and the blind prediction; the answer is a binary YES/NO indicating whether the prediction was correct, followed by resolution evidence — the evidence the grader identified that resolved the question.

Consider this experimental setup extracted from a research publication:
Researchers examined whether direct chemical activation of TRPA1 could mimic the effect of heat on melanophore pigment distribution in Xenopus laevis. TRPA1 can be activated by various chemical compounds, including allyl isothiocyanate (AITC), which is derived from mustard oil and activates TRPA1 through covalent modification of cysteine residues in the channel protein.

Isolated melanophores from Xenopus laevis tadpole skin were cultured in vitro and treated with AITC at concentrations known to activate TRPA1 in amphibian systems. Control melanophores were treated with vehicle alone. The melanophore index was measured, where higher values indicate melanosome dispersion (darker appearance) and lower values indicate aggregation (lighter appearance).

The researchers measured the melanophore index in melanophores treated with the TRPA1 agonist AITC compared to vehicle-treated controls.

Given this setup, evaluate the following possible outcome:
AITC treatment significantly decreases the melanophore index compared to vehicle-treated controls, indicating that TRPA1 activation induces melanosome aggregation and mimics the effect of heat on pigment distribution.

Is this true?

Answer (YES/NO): NO